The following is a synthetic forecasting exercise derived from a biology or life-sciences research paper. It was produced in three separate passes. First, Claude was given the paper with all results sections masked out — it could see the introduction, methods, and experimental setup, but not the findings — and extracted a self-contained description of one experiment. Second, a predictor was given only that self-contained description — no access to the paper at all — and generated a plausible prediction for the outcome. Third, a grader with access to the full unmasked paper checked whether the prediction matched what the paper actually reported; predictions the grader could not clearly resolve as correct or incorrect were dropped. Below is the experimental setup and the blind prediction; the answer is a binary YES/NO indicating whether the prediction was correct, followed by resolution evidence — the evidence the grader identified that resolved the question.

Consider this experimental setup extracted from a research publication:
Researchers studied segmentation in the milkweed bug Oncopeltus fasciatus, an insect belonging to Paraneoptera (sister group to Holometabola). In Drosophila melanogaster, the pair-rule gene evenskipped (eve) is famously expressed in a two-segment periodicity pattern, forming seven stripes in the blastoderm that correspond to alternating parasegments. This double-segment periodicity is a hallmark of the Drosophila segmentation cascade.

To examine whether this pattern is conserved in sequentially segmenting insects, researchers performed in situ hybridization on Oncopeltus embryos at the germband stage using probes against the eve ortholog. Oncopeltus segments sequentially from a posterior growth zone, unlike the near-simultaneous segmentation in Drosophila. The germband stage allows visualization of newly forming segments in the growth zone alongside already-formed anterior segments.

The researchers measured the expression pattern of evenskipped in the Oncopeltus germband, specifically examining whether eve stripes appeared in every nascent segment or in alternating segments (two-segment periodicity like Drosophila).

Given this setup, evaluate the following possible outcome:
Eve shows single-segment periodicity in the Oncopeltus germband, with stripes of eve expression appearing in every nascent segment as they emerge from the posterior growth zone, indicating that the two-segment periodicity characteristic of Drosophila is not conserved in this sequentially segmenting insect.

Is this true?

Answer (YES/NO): YES